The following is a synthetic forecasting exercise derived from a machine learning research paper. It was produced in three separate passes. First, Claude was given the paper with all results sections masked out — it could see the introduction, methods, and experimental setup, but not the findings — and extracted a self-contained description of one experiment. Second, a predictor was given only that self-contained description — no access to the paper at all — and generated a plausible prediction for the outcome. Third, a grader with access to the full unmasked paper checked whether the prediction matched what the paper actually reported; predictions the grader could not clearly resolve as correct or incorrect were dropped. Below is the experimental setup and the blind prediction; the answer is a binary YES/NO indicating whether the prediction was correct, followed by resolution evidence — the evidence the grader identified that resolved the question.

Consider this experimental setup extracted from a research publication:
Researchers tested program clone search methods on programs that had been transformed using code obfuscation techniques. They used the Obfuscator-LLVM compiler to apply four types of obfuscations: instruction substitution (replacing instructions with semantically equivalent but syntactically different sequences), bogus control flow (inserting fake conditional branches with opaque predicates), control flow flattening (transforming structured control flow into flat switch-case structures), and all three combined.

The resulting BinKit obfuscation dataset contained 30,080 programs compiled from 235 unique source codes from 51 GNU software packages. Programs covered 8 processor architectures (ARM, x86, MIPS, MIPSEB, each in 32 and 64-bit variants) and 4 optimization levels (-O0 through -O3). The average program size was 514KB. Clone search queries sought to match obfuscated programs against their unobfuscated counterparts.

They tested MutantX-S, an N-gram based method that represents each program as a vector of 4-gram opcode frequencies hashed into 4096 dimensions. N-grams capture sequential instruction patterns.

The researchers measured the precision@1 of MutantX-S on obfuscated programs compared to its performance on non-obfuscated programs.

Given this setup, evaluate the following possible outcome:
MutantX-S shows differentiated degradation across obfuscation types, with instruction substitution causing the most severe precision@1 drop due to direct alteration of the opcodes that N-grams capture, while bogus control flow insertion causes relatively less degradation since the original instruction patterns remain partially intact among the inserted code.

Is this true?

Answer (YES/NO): NO